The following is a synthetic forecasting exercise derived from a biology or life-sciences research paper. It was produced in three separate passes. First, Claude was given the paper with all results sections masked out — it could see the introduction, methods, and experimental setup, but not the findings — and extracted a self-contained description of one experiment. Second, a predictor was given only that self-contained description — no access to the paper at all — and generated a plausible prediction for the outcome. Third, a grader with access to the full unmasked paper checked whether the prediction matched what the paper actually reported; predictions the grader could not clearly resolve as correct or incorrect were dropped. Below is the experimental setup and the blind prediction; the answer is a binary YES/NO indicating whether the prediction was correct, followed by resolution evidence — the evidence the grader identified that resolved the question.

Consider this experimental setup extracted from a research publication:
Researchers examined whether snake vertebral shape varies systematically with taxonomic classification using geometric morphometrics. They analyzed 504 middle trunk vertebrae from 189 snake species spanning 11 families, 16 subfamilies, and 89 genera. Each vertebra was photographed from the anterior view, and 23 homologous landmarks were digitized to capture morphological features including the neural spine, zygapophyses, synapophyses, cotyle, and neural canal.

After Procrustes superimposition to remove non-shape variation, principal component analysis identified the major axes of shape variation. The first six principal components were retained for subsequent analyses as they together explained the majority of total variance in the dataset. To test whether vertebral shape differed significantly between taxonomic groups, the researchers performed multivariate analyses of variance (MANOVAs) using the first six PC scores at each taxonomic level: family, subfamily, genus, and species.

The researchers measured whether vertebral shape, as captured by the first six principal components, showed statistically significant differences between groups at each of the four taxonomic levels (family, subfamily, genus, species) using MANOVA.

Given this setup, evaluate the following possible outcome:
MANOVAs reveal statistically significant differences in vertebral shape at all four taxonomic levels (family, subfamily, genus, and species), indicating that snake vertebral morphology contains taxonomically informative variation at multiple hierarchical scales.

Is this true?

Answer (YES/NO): YES